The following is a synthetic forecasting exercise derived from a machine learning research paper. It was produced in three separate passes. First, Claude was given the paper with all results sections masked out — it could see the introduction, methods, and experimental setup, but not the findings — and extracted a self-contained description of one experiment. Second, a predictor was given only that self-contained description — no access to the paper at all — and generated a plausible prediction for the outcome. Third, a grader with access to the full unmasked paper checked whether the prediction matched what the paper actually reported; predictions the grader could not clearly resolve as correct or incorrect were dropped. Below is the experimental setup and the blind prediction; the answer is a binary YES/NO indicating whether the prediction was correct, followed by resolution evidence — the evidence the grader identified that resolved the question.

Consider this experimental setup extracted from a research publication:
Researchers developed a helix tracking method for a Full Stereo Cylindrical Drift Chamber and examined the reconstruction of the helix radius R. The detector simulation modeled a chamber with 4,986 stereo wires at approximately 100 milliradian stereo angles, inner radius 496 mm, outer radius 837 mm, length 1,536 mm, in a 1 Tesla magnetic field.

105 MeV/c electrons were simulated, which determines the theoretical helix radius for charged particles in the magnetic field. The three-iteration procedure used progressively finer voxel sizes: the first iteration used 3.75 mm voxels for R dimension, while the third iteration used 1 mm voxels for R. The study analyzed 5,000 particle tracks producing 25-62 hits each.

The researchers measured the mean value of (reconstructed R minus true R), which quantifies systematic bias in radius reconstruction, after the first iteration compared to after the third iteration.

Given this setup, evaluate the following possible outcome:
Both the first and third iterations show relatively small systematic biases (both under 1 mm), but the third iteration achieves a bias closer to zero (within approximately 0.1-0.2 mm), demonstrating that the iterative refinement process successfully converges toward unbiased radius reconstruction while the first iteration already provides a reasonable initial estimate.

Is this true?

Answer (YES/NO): NO